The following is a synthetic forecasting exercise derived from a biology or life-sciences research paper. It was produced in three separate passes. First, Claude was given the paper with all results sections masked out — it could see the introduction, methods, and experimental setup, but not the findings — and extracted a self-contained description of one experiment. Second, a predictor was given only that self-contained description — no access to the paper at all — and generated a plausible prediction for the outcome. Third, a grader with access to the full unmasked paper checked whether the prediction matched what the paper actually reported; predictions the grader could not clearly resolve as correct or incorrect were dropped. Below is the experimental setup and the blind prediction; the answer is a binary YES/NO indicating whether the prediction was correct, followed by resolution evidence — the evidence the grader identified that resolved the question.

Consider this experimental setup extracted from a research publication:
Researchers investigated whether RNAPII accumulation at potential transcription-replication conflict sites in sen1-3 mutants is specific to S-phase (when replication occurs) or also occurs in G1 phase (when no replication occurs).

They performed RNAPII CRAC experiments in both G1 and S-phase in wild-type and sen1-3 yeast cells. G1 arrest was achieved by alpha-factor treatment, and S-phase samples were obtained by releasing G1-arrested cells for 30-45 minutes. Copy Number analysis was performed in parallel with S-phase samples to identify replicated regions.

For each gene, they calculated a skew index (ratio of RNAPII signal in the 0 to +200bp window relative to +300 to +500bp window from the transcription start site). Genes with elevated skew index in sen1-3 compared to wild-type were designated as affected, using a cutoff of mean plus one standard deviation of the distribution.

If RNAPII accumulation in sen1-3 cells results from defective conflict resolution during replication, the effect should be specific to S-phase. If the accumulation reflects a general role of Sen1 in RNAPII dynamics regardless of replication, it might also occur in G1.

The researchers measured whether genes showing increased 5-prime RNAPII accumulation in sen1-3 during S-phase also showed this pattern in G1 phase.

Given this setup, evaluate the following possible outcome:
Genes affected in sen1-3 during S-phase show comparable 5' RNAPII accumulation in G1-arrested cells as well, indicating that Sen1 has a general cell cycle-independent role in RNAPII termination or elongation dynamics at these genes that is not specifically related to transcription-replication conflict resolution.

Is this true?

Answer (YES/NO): NO